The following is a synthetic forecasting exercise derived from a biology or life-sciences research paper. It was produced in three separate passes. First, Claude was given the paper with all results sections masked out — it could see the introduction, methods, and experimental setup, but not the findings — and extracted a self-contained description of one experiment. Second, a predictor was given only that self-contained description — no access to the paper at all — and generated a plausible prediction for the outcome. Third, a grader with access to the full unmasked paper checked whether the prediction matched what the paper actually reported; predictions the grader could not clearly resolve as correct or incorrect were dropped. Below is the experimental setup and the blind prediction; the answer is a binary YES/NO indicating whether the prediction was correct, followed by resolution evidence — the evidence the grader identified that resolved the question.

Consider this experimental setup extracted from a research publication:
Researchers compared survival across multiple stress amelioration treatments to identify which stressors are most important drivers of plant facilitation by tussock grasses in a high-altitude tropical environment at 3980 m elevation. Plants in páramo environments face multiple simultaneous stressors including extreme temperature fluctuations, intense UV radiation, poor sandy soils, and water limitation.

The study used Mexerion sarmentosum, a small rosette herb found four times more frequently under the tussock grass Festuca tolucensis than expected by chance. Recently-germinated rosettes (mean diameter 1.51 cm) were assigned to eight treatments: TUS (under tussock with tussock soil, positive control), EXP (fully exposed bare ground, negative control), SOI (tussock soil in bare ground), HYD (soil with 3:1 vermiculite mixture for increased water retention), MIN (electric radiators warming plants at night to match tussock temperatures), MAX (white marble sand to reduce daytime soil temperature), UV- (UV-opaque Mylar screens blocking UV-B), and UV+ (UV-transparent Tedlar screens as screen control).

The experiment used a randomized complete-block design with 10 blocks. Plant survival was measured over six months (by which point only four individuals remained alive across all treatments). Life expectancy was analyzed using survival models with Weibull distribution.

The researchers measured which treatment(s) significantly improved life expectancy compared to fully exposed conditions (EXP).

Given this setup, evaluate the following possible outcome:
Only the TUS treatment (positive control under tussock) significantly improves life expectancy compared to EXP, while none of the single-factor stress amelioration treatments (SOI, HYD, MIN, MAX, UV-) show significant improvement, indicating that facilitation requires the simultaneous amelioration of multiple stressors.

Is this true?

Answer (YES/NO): NO